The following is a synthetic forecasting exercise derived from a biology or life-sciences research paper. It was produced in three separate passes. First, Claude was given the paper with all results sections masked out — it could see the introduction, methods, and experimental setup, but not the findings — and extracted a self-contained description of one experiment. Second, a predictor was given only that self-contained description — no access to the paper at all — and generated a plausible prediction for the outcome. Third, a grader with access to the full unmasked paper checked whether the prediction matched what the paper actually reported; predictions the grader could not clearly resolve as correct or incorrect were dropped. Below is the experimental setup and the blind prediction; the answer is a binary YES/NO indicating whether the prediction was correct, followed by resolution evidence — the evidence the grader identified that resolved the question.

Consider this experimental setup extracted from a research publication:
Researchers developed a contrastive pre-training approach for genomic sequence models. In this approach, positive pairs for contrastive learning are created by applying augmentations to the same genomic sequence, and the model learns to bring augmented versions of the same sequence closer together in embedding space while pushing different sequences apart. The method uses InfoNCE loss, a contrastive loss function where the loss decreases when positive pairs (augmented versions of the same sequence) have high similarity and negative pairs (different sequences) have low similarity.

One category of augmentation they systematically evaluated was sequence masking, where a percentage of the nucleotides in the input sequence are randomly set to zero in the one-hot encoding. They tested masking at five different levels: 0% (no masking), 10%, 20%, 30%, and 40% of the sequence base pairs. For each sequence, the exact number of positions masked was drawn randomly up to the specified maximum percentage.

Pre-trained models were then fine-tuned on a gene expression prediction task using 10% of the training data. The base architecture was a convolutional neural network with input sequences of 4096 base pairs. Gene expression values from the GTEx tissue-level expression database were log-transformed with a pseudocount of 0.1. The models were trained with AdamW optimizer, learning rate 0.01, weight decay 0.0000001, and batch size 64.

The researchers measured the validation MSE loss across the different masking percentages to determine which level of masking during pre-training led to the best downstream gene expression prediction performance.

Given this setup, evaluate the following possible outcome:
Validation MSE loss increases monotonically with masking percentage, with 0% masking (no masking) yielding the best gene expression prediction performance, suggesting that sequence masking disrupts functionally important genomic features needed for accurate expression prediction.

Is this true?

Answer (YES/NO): NO